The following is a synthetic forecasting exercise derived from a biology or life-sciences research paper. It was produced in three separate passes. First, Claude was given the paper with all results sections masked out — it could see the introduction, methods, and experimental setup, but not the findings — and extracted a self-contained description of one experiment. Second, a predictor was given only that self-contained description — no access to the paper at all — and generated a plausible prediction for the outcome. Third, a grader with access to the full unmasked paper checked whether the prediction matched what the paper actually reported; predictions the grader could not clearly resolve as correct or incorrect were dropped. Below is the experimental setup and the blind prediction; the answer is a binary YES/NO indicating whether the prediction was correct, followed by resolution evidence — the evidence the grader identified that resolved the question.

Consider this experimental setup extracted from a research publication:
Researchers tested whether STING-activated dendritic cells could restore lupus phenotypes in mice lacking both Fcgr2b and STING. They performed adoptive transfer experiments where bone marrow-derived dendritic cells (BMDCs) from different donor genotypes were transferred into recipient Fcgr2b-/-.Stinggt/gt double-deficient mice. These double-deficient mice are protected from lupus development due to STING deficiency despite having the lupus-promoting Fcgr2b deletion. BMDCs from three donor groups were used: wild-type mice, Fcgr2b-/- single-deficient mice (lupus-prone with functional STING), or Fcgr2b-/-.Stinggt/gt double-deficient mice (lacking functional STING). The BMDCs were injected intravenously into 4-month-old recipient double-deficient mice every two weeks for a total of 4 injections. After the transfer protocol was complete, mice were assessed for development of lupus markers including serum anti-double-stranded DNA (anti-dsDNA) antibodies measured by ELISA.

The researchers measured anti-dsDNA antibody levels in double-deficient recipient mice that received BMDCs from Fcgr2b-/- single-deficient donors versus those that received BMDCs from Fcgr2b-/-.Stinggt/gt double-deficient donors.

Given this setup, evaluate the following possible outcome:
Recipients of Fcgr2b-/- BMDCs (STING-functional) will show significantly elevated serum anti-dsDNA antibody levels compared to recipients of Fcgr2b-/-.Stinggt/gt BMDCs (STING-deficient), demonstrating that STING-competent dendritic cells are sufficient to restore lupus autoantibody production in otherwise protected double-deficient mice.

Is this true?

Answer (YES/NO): YES